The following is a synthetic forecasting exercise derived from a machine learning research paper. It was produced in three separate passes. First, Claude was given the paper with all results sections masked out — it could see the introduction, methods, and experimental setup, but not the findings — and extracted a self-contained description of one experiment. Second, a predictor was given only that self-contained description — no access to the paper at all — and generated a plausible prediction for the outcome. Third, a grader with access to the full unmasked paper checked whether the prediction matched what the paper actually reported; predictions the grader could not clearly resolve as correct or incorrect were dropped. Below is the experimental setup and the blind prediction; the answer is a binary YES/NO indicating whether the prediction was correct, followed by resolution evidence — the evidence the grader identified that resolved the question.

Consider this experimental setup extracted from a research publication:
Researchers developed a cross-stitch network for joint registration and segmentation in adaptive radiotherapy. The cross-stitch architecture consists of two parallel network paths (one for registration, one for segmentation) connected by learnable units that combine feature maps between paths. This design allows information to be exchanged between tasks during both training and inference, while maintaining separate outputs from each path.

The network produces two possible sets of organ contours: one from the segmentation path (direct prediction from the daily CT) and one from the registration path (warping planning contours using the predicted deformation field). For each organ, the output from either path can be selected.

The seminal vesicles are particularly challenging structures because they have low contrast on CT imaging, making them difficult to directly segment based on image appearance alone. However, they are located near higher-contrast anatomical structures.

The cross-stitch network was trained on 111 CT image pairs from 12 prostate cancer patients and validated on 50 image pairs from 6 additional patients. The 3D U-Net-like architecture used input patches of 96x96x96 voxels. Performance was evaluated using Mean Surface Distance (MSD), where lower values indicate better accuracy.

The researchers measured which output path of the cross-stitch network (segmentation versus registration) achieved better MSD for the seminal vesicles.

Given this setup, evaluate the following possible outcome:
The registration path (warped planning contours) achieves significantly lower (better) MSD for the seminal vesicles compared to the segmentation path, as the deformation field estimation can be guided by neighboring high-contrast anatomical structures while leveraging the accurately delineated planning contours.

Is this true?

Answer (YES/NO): NO